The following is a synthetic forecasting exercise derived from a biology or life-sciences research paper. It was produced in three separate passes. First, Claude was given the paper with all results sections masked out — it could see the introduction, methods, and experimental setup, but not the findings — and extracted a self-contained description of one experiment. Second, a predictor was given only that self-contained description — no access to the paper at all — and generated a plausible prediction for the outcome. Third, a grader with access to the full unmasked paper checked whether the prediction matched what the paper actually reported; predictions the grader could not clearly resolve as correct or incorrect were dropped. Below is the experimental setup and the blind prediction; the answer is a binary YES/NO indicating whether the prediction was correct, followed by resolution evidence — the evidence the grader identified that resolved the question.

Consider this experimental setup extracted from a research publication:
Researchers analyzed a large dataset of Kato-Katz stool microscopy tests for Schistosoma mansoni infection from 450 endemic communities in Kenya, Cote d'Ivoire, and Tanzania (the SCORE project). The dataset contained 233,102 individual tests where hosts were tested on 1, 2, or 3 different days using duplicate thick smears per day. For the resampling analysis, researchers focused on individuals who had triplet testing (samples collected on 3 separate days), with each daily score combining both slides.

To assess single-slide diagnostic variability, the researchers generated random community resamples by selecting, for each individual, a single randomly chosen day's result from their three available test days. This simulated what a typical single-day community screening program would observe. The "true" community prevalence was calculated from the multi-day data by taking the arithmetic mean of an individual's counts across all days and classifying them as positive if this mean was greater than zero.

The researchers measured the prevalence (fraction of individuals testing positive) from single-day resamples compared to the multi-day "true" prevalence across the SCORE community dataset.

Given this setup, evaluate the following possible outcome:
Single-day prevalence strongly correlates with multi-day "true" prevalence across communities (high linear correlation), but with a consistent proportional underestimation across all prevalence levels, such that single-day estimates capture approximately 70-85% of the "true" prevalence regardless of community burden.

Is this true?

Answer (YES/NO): NO